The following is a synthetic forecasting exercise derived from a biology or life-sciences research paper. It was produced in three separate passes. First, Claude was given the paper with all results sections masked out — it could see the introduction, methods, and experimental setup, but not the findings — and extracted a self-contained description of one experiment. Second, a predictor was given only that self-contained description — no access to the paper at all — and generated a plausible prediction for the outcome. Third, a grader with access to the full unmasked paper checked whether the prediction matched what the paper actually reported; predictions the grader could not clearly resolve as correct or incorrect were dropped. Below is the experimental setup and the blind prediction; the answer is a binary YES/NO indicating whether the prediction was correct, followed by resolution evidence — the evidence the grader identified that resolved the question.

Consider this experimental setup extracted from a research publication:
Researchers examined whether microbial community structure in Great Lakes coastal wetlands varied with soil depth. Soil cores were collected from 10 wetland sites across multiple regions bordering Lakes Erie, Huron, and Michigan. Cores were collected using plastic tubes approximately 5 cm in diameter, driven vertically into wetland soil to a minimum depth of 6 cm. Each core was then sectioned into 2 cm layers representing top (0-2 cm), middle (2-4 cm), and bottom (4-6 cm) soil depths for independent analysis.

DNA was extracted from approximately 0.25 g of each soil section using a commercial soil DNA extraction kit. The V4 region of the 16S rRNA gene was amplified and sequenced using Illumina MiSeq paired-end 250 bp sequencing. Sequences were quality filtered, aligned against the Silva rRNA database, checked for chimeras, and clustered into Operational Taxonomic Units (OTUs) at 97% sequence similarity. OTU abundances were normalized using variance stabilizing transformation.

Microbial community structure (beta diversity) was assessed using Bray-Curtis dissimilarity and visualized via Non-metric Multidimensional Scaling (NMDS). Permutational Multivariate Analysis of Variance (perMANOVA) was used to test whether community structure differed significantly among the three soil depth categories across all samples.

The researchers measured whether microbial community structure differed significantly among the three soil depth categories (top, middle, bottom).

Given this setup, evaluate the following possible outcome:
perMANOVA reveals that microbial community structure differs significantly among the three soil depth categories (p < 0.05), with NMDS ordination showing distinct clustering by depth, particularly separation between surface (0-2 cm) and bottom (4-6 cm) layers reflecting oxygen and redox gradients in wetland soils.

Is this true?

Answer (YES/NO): NO